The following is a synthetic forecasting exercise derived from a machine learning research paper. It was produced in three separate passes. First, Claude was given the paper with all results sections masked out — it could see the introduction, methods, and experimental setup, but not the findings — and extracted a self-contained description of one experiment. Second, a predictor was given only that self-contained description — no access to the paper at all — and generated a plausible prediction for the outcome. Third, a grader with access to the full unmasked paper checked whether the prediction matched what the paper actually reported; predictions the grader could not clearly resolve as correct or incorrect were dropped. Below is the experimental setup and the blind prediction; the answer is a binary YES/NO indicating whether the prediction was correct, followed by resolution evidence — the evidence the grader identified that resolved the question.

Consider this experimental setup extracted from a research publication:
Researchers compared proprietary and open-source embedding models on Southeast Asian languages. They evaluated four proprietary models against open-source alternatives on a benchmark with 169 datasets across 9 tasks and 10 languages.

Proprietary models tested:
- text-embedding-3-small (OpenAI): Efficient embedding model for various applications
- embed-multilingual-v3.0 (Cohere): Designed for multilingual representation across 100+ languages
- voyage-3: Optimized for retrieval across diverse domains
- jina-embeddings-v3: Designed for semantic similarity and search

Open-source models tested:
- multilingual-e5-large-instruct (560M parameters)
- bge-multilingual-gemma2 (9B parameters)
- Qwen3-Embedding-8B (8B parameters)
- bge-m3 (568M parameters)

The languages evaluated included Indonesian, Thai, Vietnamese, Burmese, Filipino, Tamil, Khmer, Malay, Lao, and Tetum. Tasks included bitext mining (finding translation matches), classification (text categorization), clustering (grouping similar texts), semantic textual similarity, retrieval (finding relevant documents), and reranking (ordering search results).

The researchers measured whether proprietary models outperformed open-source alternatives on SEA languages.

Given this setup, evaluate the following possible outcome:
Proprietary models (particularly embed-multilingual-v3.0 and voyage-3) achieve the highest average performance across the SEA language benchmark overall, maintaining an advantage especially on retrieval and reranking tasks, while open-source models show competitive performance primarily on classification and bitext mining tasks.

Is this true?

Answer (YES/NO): NO